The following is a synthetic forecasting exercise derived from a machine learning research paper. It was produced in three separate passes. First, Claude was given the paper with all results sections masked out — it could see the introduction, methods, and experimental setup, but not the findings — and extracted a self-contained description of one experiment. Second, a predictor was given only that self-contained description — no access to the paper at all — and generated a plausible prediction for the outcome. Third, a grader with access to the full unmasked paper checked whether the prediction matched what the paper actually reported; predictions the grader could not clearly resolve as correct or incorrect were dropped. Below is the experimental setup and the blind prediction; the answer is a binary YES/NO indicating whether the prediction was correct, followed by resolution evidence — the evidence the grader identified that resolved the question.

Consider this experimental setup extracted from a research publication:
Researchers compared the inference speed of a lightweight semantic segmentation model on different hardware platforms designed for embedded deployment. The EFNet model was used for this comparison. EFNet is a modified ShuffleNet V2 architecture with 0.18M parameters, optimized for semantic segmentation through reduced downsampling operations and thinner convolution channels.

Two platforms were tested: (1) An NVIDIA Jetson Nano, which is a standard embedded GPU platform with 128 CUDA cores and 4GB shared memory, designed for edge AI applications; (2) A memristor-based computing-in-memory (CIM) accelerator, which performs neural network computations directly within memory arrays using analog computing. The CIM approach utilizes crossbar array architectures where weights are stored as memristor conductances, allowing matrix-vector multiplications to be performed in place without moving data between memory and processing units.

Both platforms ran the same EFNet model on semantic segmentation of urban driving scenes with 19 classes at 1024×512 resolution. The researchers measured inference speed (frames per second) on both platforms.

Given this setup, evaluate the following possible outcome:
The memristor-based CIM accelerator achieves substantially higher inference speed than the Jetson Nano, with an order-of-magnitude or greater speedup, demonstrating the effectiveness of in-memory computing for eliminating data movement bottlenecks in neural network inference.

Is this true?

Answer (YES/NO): YES